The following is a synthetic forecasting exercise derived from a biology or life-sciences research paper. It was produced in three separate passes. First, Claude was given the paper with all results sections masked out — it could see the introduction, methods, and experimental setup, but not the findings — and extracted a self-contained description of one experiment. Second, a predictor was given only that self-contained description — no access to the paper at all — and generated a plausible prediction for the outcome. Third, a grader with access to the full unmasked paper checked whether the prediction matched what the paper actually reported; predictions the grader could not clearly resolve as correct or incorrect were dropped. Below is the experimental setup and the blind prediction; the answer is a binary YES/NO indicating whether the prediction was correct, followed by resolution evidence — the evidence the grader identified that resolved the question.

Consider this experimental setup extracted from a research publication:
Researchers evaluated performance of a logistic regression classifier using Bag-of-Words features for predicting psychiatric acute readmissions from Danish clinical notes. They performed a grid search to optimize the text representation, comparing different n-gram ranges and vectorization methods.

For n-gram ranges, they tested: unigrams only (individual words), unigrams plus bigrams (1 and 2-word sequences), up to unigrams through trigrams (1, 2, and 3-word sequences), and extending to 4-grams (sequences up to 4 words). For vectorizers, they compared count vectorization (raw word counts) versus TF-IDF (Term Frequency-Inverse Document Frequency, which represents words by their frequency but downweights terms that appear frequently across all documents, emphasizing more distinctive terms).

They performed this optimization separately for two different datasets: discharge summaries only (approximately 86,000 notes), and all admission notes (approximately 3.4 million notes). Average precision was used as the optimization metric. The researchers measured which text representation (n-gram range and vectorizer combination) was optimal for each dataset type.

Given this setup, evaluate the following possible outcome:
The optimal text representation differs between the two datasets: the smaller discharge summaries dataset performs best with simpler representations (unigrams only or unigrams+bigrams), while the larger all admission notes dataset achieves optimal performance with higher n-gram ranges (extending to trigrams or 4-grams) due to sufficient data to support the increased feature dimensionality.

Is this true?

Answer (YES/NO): NO